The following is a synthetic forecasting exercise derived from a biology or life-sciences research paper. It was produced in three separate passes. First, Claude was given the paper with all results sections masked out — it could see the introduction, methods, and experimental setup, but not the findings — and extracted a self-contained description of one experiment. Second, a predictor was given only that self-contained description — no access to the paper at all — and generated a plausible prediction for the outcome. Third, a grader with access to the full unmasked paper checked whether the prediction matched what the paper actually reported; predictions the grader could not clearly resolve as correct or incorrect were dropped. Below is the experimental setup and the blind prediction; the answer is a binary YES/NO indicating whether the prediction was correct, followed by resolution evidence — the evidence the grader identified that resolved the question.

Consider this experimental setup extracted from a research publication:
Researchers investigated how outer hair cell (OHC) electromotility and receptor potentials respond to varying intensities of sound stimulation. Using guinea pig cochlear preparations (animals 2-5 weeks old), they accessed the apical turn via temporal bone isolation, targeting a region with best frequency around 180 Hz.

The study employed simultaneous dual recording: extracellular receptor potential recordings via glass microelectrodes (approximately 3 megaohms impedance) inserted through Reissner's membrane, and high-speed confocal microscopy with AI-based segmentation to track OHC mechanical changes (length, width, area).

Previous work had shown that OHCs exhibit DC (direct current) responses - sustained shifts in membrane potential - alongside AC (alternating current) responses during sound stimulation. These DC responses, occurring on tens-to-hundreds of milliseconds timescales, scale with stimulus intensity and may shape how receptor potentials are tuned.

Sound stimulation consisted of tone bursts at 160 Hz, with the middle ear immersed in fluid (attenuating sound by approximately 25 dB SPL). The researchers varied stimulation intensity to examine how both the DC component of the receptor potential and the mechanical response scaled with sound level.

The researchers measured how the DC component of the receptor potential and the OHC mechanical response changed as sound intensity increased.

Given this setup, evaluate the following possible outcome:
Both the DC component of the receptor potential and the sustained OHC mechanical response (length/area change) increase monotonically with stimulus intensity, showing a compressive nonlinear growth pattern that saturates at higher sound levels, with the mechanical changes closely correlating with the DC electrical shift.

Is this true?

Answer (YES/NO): NO